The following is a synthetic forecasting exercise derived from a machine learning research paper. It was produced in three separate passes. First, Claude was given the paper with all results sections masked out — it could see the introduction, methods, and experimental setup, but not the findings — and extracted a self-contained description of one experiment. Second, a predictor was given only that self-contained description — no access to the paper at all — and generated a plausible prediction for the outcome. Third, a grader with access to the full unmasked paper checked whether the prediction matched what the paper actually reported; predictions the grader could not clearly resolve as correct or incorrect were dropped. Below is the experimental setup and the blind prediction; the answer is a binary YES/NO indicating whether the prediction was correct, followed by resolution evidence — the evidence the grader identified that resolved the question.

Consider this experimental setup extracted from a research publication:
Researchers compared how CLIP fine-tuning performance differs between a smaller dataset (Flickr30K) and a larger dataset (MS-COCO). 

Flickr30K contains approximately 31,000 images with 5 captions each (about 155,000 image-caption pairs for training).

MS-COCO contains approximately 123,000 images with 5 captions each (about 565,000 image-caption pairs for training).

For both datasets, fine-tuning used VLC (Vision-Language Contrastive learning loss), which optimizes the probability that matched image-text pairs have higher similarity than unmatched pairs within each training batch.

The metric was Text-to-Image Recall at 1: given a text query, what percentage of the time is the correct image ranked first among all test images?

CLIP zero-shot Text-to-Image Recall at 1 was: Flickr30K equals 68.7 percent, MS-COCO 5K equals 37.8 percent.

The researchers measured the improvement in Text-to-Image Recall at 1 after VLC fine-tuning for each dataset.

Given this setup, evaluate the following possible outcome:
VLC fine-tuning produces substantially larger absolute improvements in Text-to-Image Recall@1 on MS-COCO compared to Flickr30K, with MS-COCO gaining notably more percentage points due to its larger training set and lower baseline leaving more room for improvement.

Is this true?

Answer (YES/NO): YES